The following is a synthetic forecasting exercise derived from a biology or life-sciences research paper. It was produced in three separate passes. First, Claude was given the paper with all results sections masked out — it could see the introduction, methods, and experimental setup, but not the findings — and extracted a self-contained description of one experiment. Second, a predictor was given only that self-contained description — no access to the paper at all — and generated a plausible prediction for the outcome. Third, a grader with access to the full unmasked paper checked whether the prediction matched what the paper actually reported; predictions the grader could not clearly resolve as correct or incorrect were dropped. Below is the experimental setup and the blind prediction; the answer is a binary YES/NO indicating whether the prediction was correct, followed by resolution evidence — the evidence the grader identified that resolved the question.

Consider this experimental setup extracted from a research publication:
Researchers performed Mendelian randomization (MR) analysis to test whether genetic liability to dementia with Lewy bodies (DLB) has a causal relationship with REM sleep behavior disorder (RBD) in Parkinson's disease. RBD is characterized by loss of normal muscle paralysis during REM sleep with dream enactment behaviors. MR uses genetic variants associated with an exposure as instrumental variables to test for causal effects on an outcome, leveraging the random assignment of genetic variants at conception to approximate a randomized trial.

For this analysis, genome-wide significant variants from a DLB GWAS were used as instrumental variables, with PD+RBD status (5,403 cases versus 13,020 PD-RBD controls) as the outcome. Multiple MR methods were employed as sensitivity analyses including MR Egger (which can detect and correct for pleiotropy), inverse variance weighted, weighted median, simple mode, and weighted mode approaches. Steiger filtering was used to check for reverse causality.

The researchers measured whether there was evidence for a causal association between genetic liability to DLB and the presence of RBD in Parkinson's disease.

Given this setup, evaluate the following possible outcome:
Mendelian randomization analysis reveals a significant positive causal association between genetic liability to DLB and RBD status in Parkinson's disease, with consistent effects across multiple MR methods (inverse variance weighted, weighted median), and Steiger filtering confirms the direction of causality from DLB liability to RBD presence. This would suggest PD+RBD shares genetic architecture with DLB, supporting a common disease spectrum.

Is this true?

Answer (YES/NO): NO